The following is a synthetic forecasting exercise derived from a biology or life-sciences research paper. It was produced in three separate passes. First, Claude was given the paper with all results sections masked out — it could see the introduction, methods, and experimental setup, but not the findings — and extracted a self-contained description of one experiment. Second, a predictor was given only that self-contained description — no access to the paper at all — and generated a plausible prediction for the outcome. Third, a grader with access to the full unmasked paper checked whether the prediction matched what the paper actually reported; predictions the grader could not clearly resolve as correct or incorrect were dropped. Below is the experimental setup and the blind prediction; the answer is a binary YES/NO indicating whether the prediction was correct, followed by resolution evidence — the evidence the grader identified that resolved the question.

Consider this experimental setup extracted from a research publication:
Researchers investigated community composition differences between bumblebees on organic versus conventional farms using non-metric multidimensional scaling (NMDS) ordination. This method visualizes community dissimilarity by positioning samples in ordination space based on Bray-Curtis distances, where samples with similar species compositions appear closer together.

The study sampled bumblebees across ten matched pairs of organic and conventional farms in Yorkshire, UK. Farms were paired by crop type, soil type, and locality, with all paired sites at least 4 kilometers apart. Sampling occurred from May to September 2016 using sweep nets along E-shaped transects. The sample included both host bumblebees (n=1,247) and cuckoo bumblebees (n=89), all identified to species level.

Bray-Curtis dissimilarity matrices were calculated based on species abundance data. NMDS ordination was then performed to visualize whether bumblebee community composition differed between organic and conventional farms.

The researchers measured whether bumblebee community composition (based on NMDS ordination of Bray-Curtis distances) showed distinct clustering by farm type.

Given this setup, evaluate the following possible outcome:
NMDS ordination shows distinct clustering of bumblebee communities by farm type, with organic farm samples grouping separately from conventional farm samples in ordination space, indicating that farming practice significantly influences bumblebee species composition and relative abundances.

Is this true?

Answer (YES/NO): NO